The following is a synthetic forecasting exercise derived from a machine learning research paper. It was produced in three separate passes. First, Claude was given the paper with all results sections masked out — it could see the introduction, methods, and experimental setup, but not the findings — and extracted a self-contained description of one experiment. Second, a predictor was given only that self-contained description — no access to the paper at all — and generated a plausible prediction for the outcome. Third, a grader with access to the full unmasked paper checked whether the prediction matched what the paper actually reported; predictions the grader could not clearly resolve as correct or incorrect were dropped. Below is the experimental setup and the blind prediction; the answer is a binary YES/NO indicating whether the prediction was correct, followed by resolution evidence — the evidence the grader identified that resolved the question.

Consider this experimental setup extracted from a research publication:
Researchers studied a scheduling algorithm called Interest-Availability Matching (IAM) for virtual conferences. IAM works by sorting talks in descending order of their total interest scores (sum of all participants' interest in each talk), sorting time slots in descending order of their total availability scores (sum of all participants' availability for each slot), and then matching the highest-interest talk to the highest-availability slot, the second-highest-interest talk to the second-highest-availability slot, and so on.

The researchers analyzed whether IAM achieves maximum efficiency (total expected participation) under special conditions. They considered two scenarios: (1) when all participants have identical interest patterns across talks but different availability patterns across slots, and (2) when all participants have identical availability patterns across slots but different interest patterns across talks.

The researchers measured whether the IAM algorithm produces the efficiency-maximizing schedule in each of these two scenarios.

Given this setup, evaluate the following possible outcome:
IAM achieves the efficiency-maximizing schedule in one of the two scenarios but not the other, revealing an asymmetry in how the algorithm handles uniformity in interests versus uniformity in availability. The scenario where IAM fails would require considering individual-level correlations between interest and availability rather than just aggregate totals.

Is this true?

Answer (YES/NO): NO